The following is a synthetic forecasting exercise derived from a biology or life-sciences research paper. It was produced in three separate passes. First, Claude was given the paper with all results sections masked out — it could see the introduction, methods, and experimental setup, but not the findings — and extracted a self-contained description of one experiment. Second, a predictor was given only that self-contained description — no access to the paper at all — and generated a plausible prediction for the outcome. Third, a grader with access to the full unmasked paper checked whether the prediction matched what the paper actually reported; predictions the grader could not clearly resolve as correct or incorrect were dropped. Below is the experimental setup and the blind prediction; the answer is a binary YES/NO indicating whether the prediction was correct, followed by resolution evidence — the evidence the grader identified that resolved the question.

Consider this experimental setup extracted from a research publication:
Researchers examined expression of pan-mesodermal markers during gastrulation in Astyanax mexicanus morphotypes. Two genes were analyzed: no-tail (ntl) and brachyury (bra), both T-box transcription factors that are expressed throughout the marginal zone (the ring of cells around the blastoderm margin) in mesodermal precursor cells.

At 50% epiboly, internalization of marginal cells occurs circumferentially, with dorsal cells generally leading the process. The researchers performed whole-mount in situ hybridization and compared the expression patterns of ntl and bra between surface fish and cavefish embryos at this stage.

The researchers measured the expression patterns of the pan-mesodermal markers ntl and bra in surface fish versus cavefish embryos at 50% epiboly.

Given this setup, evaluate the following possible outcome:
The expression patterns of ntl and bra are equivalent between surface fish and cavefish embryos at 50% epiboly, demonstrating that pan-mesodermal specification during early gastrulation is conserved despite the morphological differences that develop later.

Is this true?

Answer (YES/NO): YES